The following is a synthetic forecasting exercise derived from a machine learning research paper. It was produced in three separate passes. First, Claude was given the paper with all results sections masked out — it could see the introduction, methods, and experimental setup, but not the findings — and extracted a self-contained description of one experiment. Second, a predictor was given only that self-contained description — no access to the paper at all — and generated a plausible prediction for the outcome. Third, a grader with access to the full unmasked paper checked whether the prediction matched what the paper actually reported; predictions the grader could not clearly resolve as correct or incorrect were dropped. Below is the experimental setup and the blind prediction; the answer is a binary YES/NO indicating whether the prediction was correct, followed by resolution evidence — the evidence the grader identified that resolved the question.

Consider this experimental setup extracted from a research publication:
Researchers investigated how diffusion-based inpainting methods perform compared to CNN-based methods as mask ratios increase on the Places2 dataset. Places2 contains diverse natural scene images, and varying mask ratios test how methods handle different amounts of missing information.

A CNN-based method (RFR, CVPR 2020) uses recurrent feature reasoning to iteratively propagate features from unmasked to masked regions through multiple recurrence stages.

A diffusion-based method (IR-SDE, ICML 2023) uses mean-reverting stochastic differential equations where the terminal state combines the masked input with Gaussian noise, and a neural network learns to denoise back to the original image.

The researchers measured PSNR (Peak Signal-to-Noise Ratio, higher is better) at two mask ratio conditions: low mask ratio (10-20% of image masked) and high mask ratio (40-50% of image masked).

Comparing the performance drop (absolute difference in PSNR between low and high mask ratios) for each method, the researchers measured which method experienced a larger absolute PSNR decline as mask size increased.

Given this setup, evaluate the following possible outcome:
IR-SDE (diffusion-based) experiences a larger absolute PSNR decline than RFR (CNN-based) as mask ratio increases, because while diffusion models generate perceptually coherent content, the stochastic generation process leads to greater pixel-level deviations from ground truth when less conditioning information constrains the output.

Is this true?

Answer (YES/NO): YES